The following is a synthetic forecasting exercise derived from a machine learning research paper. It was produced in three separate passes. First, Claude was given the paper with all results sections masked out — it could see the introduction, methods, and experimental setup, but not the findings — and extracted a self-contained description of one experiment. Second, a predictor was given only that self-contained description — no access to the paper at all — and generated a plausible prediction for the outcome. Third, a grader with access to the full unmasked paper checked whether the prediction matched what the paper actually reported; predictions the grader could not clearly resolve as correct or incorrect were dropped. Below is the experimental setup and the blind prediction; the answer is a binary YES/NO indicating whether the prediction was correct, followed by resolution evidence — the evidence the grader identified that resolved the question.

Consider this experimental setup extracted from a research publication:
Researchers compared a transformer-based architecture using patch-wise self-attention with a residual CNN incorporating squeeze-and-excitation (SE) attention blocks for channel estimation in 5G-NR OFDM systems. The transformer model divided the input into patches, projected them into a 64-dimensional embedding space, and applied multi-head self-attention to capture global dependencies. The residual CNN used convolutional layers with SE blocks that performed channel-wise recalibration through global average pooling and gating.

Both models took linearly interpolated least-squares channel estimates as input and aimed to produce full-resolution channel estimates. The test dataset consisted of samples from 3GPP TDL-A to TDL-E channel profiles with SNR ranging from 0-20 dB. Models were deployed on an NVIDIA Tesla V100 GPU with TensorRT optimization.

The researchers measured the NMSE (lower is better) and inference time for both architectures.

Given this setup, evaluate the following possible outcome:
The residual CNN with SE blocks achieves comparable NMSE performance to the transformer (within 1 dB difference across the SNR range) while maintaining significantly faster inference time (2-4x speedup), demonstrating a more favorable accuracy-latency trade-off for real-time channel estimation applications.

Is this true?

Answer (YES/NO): NO